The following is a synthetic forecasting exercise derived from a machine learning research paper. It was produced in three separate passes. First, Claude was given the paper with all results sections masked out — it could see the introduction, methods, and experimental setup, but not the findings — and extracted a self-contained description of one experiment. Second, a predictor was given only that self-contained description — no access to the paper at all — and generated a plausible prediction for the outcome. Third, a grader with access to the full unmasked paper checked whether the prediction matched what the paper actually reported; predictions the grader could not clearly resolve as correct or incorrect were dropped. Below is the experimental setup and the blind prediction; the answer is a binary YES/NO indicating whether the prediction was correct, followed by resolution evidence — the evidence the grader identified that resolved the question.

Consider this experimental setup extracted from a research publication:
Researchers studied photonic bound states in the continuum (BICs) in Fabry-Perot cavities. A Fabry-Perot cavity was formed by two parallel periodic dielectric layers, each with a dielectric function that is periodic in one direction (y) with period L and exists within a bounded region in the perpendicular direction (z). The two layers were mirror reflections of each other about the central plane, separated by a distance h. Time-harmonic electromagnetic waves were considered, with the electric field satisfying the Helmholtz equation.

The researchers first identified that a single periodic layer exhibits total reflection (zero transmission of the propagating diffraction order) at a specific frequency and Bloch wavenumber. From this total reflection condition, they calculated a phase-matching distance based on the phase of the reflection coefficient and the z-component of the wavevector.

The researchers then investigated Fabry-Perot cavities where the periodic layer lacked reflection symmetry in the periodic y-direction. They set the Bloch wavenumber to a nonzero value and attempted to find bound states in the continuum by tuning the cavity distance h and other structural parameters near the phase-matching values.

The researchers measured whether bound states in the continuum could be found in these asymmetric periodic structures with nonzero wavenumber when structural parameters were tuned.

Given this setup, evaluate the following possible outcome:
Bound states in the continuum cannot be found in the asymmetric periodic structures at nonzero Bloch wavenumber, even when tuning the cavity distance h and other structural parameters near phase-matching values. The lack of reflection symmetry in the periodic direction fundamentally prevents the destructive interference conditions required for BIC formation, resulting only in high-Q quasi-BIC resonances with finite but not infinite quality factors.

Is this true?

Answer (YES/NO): YES